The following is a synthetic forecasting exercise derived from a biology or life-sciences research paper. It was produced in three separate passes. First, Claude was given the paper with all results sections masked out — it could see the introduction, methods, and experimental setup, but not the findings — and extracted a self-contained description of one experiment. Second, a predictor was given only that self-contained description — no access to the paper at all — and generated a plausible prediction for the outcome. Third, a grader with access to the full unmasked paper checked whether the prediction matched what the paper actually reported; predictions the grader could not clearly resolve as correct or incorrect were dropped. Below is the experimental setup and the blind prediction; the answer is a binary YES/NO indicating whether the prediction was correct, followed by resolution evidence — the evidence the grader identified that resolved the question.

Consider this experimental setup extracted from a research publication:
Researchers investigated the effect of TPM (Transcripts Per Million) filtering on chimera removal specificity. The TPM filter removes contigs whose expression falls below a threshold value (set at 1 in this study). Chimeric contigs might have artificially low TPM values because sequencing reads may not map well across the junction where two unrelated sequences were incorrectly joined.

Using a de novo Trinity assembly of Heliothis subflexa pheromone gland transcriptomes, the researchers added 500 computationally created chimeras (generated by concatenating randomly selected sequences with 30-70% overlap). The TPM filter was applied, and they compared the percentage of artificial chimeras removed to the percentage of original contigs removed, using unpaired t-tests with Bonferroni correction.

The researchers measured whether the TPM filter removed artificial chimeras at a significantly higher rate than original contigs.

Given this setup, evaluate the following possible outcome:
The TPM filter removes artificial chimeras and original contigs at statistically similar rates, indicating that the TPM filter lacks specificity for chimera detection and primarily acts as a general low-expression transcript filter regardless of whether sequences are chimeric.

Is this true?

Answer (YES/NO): NO